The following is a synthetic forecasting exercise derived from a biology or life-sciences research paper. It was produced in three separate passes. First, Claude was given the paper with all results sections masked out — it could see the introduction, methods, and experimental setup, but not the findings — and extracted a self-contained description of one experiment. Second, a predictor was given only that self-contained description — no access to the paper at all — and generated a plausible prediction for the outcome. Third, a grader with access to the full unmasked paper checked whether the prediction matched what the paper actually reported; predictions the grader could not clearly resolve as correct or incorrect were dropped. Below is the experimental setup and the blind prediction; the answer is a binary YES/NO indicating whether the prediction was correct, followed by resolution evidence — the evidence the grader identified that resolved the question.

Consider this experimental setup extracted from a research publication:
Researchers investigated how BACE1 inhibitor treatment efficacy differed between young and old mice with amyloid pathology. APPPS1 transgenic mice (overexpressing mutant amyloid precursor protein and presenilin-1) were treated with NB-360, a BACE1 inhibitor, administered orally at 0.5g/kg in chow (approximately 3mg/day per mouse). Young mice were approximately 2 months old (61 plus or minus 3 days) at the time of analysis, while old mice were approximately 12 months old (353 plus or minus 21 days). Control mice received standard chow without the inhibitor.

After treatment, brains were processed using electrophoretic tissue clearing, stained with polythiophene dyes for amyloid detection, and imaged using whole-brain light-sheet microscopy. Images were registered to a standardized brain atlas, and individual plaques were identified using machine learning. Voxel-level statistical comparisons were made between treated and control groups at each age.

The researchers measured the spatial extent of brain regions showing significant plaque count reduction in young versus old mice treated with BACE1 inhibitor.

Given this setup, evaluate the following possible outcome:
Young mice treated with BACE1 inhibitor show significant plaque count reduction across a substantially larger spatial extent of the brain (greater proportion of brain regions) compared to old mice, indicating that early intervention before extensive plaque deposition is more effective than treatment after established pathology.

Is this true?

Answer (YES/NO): YES